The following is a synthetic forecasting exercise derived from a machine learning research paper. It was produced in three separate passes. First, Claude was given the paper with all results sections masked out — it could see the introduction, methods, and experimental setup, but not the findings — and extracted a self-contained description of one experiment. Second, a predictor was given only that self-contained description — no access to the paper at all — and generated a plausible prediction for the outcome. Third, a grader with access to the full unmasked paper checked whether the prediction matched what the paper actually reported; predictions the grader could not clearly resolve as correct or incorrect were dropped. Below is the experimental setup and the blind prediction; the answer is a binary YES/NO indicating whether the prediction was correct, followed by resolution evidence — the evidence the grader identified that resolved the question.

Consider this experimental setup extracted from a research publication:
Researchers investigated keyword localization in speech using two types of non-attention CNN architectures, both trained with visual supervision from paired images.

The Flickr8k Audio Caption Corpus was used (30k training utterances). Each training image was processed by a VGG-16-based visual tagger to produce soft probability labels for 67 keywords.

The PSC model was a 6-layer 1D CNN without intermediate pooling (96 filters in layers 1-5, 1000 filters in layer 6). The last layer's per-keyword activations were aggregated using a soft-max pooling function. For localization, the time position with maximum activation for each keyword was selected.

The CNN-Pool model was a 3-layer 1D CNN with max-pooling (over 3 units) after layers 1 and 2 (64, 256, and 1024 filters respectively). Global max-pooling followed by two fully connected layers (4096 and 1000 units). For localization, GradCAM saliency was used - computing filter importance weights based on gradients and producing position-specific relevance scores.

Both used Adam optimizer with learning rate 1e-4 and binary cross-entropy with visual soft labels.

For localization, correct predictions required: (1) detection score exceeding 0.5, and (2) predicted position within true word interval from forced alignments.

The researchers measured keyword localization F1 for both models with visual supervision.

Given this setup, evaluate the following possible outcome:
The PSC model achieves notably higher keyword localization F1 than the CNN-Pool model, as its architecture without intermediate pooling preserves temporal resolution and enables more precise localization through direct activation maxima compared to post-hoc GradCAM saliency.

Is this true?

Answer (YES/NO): NO